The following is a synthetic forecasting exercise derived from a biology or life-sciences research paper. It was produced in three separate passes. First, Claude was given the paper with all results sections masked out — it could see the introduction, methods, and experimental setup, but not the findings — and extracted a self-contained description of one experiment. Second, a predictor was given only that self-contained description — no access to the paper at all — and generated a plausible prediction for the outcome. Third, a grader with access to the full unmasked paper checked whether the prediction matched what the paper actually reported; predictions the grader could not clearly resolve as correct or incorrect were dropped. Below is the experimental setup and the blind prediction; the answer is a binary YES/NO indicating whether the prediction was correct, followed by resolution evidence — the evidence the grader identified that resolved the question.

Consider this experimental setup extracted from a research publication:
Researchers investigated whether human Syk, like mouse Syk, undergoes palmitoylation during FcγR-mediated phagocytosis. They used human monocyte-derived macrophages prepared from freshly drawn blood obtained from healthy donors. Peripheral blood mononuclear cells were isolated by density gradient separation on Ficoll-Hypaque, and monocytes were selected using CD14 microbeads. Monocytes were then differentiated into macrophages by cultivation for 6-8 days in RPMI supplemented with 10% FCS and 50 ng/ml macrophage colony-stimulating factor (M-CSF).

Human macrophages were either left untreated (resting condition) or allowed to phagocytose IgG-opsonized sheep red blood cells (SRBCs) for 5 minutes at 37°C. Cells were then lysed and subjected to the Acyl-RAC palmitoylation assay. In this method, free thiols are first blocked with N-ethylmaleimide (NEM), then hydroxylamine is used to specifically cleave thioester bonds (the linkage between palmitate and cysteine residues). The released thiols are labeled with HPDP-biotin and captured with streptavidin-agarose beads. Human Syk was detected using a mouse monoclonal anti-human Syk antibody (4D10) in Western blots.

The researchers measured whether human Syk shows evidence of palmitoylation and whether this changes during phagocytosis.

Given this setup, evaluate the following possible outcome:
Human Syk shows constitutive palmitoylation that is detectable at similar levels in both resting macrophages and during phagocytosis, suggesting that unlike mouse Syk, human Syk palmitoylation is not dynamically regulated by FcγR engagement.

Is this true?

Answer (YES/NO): NO